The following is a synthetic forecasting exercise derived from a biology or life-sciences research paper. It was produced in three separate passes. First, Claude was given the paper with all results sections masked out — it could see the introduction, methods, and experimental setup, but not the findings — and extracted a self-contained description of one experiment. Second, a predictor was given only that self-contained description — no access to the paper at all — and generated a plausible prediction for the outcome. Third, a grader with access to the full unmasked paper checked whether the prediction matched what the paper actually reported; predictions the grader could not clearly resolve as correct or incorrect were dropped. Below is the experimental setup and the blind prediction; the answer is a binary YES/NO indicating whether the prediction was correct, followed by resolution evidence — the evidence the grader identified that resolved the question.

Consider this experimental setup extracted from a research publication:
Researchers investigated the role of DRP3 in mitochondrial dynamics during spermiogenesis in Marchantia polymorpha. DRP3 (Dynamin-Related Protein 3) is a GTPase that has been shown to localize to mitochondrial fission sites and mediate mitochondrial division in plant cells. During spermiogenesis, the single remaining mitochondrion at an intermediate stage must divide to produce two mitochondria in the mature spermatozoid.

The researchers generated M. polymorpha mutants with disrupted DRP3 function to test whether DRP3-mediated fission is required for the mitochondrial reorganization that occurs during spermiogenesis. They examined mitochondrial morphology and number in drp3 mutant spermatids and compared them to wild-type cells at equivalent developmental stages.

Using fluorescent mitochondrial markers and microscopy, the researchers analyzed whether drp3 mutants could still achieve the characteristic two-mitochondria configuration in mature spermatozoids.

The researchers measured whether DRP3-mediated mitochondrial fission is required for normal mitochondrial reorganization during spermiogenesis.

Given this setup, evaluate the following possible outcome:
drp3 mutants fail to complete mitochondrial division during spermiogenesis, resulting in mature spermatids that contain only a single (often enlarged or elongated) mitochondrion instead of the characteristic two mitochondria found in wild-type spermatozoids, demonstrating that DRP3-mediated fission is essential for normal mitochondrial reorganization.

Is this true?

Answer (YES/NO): NO